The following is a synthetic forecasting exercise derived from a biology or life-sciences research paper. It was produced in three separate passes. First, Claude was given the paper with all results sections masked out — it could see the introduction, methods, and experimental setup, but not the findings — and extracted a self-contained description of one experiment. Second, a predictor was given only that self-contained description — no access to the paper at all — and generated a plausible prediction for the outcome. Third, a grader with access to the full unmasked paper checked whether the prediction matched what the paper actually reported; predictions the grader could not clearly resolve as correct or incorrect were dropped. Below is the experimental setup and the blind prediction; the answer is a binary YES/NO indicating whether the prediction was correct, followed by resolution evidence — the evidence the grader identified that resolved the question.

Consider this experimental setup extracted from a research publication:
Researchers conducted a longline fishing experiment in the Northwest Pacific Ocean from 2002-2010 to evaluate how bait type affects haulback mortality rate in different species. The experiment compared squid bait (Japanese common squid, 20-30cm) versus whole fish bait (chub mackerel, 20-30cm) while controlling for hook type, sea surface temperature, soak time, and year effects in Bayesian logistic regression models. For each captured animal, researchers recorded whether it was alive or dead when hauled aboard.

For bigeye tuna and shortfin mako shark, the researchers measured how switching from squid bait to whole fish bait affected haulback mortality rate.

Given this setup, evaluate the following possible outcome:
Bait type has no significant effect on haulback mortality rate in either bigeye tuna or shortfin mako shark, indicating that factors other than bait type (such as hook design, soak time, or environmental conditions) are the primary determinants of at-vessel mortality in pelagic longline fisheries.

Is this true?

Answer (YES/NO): NO